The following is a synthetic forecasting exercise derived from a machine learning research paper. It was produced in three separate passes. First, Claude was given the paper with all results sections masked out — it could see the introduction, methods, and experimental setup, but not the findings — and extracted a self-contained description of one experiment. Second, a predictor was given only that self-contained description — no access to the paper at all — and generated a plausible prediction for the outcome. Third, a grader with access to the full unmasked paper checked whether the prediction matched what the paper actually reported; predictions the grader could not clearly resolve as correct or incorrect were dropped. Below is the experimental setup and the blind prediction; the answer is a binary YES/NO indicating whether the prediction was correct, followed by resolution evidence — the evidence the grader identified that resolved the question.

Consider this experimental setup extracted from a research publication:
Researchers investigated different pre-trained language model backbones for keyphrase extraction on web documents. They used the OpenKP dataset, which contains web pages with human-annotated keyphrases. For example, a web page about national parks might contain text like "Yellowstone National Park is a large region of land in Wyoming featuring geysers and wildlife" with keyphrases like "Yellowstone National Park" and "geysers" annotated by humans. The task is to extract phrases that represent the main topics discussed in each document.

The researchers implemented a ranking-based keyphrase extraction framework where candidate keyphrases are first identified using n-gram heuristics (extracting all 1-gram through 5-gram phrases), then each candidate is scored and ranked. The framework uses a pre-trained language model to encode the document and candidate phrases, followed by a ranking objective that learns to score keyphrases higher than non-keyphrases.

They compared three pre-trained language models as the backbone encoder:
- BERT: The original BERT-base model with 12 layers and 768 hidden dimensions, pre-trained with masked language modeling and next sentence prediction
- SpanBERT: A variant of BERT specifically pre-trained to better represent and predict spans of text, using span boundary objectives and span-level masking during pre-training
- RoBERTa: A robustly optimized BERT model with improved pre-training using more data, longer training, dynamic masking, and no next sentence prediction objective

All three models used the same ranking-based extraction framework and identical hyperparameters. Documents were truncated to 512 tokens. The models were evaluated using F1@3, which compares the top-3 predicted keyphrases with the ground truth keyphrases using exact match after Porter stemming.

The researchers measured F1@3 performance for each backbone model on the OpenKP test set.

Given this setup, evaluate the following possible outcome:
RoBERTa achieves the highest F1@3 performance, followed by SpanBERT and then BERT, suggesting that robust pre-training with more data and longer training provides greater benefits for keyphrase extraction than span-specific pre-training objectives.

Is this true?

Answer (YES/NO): YES